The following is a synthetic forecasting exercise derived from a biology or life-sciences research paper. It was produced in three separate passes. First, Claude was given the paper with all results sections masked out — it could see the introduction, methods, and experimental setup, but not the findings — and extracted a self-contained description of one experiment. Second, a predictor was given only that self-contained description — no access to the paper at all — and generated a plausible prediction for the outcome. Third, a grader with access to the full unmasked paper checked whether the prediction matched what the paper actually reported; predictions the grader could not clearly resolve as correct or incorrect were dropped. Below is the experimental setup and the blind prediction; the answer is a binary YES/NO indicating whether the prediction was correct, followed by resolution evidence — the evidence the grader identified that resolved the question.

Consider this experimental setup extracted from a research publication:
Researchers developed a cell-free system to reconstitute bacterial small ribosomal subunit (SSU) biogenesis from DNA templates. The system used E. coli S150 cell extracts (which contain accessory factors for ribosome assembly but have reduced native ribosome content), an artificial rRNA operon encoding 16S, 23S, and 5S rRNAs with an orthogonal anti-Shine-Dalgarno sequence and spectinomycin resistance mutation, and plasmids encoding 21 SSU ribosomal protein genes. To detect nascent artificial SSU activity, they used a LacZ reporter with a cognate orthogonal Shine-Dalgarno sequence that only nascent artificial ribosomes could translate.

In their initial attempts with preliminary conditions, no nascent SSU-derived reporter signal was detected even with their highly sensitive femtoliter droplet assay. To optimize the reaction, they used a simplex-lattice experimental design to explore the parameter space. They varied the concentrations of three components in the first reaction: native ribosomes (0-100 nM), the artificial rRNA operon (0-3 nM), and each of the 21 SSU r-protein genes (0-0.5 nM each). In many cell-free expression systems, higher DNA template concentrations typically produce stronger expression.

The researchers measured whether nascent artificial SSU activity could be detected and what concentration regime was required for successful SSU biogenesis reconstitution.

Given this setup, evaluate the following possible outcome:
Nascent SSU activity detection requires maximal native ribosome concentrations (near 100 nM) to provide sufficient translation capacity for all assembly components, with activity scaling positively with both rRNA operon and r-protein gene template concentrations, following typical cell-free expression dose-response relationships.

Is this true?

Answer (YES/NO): NO